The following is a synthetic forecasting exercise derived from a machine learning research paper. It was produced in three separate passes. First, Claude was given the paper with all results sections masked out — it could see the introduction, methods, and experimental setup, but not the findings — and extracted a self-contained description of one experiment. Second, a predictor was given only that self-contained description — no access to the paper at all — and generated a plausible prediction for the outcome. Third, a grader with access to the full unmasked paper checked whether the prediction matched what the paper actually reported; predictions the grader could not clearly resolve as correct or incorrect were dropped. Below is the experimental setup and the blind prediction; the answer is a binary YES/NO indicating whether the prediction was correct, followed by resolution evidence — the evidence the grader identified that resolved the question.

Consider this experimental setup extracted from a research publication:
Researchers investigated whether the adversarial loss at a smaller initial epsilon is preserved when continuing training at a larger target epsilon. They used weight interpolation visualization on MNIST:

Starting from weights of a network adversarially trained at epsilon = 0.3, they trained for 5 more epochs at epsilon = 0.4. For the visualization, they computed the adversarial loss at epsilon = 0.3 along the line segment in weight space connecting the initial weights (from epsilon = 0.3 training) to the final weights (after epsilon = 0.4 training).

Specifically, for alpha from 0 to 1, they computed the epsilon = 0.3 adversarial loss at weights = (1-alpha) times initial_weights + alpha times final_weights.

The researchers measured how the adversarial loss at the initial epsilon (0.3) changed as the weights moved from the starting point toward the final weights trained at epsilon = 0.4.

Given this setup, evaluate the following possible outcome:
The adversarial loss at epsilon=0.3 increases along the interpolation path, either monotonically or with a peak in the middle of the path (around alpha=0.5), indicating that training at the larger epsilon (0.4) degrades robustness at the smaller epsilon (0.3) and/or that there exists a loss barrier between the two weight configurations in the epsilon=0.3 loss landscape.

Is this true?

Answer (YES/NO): NO